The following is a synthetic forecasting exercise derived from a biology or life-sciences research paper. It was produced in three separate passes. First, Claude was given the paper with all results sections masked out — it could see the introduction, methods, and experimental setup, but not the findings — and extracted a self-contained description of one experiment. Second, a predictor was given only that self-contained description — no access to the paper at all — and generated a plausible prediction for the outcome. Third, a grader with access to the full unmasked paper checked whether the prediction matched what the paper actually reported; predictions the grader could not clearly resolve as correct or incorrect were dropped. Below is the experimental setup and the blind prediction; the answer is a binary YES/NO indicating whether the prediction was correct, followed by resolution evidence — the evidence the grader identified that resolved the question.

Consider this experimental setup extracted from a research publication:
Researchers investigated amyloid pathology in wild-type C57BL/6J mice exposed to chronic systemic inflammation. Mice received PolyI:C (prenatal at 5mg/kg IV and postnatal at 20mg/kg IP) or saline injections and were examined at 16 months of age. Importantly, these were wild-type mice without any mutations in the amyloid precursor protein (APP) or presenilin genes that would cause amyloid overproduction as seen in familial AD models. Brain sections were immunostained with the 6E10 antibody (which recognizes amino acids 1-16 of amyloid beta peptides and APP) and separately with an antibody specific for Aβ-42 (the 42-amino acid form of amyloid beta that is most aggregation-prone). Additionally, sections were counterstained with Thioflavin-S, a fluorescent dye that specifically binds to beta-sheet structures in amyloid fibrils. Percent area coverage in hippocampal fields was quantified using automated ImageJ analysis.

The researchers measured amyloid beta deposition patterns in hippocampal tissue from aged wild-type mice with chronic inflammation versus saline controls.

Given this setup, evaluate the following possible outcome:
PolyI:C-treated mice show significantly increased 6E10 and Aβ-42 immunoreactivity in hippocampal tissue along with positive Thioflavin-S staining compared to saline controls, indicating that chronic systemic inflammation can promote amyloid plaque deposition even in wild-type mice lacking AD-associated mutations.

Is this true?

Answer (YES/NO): NO